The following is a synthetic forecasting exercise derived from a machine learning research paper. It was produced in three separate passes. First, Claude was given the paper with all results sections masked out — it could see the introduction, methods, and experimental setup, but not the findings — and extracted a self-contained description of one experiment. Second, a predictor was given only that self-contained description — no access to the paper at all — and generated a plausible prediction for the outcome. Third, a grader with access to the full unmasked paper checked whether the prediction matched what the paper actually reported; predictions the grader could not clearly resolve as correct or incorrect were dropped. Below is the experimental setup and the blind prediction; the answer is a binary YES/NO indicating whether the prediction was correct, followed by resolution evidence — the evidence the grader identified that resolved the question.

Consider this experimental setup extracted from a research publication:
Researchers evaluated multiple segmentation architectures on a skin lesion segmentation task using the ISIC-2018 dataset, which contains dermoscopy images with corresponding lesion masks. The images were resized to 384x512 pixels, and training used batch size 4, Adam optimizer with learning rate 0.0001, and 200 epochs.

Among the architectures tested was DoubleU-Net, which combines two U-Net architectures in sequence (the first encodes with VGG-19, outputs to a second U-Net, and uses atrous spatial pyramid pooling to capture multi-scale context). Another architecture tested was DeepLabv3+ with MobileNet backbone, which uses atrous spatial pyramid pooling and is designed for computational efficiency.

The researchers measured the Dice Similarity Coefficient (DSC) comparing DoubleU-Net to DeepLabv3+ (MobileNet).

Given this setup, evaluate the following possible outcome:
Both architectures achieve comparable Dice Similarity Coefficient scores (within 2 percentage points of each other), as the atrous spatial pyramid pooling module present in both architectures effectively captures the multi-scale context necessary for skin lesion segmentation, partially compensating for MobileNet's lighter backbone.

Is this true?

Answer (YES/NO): YES